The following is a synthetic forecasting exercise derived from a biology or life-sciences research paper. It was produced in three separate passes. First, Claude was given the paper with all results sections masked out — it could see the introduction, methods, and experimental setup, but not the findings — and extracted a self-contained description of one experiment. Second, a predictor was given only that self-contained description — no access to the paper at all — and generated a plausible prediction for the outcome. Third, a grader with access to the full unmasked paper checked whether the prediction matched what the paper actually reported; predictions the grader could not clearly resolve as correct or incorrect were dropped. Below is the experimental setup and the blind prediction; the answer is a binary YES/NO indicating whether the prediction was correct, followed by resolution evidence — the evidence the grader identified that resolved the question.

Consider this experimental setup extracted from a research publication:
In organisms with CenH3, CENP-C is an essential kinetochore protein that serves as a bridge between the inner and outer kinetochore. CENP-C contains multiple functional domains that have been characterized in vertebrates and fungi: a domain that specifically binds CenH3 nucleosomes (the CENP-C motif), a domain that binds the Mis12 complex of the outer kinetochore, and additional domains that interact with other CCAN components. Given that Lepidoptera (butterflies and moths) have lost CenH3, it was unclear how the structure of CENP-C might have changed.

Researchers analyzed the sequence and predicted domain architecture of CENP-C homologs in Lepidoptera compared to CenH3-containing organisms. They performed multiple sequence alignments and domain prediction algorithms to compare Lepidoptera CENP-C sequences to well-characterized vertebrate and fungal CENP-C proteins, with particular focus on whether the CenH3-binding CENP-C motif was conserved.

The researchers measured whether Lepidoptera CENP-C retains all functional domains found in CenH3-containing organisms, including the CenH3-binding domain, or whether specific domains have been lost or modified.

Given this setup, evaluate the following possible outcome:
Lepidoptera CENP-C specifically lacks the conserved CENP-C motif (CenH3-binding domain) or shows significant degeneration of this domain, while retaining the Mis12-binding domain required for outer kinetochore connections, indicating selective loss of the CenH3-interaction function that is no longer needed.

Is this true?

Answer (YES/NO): NO